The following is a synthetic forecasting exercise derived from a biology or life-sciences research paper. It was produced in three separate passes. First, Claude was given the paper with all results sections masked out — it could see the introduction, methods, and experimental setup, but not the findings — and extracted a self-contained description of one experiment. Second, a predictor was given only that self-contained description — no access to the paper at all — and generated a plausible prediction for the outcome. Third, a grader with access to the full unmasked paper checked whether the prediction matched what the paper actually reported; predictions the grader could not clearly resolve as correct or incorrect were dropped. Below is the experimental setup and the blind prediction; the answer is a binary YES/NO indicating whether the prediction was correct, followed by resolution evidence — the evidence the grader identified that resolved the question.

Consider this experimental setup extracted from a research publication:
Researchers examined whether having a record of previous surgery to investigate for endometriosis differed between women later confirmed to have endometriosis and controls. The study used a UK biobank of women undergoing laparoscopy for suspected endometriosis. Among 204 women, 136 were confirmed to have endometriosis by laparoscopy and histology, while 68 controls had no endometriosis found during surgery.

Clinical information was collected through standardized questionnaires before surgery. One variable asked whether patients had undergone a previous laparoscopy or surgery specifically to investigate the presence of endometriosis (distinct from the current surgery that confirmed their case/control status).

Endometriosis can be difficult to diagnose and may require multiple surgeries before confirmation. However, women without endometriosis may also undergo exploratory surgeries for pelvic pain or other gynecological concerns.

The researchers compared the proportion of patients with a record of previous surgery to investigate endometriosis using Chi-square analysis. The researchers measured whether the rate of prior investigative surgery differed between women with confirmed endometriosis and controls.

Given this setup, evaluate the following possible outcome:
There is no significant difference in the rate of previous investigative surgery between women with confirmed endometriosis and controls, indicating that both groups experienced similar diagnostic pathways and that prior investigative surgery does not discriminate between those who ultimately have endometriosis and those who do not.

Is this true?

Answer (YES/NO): NO